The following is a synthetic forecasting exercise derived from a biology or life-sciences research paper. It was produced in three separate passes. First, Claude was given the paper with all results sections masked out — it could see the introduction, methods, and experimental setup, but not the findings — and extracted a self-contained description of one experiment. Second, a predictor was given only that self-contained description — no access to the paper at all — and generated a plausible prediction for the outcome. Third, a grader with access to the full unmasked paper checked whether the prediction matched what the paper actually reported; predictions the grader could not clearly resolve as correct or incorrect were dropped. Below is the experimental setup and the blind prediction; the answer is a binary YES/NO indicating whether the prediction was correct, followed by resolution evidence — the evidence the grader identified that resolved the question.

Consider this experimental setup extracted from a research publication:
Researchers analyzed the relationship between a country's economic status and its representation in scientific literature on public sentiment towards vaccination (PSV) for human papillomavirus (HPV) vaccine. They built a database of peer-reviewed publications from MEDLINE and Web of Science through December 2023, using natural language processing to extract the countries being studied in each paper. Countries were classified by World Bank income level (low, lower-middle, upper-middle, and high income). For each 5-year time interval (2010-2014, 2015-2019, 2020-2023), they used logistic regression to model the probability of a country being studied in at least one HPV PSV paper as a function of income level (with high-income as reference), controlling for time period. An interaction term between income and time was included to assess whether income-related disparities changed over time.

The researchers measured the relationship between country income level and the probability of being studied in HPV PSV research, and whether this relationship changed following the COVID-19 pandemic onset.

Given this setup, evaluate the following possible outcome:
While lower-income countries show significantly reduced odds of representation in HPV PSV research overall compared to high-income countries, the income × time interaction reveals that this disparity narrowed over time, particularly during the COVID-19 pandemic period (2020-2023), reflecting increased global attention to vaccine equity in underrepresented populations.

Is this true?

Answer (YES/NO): NO